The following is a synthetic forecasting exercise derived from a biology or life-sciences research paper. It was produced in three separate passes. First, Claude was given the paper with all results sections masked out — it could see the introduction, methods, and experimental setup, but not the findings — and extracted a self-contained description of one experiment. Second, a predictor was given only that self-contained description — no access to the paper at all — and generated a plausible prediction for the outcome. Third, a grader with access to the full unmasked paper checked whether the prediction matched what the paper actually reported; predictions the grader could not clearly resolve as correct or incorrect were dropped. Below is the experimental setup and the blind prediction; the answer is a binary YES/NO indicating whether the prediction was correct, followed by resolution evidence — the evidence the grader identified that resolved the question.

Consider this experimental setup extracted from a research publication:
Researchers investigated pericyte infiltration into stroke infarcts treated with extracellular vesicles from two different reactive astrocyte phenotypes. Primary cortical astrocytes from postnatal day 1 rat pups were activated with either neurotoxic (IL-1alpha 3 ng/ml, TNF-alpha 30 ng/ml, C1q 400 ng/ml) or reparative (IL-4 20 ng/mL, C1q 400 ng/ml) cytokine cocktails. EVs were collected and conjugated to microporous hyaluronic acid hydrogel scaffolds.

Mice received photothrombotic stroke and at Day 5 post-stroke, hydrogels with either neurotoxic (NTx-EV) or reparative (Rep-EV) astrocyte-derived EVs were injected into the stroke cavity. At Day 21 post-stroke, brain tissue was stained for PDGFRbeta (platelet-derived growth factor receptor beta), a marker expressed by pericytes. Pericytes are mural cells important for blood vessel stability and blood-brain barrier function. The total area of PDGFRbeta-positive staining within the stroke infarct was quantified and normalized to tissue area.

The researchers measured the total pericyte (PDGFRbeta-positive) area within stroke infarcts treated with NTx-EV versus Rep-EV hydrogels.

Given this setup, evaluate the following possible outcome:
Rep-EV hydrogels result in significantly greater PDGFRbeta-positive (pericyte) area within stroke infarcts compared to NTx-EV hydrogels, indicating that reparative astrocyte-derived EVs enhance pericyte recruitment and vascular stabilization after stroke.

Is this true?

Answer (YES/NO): YES